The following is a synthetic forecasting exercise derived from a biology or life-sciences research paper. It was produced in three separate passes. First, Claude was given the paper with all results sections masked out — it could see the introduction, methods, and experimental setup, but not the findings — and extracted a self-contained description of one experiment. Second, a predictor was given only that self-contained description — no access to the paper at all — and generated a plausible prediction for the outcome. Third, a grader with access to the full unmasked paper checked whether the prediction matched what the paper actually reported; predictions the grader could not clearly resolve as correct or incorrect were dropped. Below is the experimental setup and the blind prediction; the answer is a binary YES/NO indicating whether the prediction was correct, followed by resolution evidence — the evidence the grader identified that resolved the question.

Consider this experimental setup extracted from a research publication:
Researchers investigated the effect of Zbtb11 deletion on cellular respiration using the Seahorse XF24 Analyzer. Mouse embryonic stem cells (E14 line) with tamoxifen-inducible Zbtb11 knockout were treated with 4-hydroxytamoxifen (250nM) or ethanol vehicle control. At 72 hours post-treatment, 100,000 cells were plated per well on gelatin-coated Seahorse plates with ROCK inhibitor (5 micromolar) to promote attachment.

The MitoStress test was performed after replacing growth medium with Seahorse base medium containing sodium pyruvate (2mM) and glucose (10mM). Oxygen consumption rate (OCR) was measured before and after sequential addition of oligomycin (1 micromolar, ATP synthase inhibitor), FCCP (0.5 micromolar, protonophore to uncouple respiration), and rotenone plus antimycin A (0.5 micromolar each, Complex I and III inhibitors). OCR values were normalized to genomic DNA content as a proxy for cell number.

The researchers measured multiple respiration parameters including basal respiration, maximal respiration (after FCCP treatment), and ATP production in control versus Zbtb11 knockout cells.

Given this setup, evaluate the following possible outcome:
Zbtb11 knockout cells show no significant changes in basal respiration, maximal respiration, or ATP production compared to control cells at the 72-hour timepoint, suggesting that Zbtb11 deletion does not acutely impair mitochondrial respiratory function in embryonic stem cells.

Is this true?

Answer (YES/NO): NO